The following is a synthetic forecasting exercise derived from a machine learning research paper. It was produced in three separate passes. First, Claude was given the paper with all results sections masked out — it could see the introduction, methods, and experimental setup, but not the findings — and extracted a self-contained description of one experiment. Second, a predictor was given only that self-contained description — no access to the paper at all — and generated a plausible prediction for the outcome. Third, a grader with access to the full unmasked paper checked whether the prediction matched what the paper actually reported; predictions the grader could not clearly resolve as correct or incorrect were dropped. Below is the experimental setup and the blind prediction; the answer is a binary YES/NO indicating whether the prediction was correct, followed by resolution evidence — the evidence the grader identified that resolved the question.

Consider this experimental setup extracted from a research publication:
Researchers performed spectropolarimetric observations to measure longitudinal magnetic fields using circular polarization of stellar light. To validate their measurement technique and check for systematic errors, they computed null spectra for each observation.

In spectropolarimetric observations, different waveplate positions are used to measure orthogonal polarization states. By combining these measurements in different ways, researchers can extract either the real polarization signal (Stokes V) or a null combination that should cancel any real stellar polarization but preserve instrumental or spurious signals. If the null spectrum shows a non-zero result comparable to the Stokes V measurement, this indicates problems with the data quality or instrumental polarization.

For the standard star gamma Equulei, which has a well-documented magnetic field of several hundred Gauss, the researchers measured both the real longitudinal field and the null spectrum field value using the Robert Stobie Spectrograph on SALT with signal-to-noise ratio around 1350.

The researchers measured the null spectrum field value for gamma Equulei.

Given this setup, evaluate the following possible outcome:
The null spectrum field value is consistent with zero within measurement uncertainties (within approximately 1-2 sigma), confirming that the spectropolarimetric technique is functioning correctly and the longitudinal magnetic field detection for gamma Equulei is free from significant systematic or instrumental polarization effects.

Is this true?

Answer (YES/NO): NO